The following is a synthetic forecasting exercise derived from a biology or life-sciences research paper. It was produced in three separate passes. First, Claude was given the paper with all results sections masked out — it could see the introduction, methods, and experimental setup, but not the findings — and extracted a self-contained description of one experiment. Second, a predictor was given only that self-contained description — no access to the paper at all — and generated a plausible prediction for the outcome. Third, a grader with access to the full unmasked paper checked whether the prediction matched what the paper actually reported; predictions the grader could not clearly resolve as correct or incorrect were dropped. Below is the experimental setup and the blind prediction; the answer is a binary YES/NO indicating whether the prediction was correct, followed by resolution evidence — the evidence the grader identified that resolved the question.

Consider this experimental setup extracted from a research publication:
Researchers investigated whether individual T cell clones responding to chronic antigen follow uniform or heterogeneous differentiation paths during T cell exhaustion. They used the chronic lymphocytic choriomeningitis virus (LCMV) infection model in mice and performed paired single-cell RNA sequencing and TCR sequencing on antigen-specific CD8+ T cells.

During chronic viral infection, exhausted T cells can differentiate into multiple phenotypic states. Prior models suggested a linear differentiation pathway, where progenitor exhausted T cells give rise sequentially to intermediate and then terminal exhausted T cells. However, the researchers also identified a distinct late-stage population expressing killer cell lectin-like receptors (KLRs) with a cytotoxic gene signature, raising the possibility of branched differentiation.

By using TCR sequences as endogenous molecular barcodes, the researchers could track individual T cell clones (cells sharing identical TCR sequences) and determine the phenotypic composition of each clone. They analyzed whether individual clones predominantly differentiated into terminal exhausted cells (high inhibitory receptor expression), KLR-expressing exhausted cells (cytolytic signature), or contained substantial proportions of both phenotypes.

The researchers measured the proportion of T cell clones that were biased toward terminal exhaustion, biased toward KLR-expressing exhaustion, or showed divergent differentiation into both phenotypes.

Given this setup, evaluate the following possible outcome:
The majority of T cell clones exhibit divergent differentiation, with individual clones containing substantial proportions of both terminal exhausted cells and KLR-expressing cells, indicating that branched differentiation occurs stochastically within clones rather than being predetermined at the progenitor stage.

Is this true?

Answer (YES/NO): NO